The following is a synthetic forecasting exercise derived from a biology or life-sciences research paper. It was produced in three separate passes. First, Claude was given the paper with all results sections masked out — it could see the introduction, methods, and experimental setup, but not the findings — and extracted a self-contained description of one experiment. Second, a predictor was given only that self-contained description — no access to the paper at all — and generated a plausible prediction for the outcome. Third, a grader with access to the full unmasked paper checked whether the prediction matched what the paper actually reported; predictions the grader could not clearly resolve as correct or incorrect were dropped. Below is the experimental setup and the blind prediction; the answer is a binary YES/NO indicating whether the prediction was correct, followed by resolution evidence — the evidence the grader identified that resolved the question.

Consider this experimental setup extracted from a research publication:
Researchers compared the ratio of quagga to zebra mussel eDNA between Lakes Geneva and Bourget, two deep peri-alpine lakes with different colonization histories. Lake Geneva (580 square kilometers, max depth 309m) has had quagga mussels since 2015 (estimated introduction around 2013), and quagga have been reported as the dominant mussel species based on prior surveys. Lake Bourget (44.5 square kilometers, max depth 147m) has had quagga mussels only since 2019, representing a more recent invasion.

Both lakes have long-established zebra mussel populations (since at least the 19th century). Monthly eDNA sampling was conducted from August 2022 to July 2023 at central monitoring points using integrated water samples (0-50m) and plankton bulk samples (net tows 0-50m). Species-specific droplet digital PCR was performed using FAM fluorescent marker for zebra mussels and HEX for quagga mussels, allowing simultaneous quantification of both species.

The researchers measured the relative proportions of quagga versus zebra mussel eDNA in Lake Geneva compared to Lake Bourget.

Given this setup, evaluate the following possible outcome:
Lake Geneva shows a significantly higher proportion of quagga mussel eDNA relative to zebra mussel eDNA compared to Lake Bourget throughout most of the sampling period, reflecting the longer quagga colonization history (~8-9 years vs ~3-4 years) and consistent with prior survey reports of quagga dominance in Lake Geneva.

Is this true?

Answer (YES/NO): YES